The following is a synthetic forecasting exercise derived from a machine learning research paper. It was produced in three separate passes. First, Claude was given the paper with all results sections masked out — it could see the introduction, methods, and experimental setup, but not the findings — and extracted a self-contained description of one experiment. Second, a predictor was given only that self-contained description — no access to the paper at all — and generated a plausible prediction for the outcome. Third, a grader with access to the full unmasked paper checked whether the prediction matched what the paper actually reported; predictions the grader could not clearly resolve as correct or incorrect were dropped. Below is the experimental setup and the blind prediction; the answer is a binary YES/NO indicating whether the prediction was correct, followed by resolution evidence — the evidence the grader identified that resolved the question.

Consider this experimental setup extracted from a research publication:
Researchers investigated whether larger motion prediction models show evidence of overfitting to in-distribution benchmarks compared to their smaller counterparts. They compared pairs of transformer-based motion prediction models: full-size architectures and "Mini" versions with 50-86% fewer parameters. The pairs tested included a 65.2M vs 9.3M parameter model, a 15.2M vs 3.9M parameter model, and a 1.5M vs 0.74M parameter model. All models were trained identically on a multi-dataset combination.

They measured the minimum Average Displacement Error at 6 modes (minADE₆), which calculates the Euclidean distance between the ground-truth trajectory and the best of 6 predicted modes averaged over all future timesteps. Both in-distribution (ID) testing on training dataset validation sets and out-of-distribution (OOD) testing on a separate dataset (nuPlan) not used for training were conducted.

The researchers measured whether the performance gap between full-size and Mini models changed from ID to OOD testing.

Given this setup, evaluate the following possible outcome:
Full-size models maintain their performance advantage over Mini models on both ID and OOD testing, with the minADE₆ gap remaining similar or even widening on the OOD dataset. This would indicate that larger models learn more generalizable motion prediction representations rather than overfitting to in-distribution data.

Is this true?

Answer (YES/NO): NO